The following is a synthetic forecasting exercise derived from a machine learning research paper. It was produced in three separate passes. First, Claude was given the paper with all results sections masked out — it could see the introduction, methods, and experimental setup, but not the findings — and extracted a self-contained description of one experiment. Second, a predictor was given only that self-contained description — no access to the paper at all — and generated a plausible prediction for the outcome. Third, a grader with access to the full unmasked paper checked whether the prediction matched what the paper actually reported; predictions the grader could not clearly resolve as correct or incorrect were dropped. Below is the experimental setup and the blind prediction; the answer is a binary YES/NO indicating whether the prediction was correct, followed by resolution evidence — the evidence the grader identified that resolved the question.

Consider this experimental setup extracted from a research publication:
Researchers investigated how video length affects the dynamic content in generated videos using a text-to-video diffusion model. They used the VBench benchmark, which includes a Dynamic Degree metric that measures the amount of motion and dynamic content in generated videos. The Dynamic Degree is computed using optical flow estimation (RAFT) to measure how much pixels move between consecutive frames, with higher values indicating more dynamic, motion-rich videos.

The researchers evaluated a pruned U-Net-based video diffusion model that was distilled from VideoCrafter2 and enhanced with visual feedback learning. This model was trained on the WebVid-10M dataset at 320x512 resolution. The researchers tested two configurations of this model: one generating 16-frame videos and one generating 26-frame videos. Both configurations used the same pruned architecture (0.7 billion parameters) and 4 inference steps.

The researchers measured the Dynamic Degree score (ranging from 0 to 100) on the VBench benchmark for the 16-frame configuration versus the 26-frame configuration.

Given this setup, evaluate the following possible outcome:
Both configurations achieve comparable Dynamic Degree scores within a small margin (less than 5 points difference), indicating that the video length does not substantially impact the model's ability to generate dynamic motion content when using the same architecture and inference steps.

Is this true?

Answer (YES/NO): NO